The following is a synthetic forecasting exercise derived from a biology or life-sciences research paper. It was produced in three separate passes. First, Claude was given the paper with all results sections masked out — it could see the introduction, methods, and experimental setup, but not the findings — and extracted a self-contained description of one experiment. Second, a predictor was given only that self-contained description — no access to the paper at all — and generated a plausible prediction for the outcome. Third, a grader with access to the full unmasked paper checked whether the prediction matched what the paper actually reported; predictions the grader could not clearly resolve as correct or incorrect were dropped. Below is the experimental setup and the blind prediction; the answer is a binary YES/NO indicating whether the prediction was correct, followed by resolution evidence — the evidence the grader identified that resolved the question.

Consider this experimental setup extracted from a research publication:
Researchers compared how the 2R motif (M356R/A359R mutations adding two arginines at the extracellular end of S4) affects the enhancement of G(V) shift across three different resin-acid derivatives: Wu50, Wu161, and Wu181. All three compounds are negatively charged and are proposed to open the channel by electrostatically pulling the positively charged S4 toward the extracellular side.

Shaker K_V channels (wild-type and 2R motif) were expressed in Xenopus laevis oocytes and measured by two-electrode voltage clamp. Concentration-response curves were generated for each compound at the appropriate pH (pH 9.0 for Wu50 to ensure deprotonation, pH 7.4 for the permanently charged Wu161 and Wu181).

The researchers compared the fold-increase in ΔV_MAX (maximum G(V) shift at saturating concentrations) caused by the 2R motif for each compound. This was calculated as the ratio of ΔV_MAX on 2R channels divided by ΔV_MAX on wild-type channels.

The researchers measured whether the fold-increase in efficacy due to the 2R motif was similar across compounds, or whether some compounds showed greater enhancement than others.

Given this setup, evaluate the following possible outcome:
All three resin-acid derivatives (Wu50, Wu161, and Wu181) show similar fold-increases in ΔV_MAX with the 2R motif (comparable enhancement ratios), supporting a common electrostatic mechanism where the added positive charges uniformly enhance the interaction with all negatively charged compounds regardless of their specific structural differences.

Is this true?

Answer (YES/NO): NO